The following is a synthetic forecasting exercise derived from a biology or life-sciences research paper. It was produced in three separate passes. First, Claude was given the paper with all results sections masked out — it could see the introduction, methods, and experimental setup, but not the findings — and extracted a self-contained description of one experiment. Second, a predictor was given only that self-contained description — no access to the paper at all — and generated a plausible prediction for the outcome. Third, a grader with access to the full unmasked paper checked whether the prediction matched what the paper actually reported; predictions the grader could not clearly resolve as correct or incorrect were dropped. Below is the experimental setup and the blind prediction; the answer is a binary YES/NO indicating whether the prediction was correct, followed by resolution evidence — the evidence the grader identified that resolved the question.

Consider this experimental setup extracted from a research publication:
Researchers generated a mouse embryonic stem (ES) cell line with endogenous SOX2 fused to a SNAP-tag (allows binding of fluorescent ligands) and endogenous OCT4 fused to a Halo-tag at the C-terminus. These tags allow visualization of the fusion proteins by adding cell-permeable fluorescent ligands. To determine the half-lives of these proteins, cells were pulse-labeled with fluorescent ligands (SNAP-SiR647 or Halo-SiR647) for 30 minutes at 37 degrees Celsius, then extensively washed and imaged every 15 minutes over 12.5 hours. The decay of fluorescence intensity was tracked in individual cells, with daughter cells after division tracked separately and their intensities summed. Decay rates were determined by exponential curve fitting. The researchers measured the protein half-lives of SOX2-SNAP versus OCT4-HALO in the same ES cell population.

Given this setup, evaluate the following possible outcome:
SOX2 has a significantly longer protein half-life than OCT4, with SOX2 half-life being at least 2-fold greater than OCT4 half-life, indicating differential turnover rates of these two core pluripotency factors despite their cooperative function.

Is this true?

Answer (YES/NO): NO